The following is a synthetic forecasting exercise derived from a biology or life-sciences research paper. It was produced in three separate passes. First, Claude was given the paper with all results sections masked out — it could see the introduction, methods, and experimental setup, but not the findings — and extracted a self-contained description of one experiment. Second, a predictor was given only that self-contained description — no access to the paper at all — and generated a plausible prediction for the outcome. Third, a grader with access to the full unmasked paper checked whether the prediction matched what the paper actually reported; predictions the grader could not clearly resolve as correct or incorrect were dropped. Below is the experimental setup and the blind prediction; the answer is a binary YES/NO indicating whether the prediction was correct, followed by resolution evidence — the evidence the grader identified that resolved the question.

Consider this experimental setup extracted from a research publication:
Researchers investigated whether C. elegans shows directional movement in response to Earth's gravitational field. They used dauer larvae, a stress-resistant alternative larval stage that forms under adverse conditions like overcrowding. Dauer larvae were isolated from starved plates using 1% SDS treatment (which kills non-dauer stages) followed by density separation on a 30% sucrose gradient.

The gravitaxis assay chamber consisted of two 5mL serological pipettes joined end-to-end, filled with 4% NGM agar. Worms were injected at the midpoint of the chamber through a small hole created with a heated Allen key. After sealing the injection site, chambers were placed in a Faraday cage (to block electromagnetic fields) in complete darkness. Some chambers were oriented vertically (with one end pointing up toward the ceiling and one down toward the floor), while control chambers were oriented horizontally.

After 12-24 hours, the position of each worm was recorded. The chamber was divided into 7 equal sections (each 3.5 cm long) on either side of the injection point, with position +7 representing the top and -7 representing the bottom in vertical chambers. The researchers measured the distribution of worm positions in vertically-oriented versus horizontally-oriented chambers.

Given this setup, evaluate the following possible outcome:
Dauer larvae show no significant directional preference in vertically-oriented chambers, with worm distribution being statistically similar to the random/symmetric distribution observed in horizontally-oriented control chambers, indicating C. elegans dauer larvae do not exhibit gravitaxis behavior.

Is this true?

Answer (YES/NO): NO